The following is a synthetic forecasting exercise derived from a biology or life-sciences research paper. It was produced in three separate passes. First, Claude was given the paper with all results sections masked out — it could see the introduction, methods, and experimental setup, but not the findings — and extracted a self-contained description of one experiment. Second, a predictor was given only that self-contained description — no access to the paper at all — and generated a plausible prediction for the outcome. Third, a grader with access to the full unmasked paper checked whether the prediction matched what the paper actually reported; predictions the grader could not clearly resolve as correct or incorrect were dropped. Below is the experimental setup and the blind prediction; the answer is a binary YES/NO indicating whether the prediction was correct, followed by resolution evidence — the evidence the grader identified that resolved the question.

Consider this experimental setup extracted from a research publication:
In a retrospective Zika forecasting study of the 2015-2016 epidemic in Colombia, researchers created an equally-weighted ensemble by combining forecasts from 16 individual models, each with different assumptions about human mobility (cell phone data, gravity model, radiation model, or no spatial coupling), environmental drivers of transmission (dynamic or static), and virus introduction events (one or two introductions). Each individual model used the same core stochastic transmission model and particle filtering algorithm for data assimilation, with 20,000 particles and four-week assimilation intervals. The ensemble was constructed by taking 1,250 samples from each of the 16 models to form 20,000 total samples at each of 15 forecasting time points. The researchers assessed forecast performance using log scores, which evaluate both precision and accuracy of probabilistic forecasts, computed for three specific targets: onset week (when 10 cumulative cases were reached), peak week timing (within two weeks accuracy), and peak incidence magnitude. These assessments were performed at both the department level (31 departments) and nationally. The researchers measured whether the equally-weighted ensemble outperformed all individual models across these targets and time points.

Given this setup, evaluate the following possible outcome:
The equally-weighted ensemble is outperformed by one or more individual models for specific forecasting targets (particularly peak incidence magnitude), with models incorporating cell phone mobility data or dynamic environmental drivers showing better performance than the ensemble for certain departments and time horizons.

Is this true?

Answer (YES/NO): NO